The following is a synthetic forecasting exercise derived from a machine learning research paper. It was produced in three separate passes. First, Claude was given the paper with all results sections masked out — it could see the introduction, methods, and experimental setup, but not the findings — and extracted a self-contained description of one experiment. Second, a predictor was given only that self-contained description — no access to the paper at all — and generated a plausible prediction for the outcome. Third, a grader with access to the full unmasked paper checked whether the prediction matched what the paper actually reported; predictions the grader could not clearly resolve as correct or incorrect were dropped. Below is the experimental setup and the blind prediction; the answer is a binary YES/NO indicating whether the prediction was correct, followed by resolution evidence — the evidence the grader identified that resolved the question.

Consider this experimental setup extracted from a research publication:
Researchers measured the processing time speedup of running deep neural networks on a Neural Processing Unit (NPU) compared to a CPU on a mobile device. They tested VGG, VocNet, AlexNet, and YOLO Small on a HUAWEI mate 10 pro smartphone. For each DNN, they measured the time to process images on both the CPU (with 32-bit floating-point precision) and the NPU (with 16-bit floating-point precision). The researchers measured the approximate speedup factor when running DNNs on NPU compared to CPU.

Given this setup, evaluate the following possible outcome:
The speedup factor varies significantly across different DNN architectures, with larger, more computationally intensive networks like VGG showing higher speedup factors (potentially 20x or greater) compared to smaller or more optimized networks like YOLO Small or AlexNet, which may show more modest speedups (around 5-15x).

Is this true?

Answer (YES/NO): NO